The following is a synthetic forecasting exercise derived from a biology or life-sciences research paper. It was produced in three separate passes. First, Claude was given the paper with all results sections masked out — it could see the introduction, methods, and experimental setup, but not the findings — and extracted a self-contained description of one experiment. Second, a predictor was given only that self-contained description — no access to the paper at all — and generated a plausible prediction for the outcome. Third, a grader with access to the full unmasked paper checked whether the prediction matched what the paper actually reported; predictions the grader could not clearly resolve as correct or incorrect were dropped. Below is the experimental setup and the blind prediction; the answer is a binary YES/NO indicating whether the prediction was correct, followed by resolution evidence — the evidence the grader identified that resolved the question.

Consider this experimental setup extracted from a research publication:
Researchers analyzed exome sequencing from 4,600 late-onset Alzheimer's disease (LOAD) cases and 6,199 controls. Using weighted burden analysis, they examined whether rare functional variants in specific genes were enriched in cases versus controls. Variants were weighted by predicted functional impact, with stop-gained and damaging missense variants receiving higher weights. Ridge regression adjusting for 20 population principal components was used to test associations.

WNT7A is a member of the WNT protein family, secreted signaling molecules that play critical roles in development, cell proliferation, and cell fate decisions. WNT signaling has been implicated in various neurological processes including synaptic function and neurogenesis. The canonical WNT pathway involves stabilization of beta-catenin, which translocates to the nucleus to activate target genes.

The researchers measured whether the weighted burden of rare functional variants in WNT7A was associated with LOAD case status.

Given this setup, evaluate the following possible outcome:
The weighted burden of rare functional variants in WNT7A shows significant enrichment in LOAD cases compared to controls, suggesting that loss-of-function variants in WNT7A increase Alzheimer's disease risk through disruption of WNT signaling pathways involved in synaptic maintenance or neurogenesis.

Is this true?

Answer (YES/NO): NO